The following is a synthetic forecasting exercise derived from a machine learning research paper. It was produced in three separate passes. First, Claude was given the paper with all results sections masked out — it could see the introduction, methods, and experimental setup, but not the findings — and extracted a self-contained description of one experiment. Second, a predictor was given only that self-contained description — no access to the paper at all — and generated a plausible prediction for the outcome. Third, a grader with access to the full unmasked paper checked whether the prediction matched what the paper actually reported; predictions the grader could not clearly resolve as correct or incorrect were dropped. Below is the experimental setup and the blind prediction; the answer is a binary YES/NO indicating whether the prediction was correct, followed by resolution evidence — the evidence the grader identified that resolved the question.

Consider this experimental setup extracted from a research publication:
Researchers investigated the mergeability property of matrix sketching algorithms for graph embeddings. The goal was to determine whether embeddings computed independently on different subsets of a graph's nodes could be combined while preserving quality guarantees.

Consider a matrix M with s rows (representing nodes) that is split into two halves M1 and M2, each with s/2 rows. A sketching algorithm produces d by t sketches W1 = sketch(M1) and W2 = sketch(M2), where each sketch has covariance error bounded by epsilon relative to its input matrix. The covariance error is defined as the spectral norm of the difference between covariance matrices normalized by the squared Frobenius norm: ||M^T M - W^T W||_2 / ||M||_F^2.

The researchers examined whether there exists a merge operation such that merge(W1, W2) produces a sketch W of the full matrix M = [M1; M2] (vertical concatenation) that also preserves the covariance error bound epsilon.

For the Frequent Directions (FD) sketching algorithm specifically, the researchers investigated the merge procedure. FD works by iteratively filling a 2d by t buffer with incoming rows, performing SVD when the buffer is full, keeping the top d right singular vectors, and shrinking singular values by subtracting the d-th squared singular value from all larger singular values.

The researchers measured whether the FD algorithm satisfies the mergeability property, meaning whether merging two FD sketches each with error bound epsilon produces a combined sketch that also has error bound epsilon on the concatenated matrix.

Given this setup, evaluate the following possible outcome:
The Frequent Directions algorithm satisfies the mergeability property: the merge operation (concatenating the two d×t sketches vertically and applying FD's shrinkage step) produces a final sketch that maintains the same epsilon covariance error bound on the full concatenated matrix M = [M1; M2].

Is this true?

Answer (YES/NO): YES